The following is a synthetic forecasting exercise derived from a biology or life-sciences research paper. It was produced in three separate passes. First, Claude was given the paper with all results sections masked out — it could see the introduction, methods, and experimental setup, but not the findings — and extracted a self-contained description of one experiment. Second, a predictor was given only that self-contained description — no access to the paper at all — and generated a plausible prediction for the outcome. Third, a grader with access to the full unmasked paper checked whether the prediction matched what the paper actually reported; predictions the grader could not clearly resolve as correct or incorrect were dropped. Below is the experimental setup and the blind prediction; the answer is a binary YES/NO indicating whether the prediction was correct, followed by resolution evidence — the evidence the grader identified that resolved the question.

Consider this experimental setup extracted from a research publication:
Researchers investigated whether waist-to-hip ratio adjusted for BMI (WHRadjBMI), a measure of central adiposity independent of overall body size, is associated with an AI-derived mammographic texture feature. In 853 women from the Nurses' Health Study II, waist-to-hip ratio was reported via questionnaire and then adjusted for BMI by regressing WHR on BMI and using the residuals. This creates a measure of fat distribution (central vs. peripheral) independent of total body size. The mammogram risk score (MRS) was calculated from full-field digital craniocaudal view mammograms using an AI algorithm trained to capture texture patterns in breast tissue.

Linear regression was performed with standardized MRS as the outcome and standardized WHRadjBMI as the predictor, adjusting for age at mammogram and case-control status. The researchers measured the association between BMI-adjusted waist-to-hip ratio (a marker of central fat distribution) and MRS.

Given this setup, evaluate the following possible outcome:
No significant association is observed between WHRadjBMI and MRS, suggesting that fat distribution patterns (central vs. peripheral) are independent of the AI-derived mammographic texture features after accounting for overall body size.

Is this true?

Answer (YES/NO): YES